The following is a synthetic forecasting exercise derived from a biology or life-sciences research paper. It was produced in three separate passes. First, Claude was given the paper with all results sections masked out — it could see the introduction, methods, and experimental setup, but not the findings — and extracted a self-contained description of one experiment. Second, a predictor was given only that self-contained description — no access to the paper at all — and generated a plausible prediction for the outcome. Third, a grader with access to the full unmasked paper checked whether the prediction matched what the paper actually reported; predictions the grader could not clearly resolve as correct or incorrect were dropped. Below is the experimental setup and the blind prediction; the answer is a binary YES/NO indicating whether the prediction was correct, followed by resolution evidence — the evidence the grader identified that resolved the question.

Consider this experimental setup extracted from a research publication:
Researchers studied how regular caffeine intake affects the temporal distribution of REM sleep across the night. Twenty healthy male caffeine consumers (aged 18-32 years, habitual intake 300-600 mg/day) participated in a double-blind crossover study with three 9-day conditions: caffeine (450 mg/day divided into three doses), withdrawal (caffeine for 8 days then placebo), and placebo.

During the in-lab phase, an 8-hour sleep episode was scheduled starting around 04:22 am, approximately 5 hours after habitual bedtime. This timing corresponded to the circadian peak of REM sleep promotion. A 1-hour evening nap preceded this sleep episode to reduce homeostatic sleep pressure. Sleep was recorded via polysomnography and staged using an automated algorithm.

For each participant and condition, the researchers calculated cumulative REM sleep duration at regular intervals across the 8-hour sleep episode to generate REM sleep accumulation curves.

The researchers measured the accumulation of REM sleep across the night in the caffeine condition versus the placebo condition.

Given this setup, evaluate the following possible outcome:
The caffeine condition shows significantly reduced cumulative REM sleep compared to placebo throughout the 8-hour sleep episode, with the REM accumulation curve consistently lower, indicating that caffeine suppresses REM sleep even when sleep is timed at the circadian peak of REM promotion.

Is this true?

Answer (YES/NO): NO